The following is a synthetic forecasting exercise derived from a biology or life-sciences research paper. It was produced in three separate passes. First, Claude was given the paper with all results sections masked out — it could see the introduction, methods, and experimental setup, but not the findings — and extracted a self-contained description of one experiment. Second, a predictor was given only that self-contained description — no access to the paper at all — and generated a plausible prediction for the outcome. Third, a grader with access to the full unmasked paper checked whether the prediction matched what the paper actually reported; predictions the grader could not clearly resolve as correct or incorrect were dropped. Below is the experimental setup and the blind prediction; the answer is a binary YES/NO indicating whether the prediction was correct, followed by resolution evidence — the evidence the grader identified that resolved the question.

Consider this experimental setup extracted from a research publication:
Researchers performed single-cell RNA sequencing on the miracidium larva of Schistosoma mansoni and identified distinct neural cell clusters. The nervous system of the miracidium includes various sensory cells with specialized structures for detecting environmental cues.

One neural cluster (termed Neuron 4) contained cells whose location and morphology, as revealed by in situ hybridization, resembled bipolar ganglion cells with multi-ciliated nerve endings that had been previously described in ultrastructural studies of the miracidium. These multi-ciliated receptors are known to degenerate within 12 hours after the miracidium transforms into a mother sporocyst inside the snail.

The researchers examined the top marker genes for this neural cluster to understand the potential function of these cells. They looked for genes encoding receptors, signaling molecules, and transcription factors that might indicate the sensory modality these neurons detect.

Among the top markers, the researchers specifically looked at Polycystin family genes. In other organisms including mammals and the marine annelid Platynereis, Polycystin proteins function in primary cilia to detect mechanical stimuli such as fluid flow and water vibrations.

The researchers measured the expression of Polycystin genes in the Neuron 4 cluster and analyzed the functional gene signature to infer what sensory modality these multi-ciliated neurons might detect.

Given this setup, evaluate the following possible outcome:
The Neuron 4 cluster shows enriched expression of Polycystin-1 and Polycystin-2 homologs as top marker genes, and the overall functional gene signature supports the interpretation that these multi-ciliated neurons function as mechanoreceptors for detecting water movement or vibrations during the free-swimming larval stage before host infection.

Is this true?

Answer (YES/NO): YES